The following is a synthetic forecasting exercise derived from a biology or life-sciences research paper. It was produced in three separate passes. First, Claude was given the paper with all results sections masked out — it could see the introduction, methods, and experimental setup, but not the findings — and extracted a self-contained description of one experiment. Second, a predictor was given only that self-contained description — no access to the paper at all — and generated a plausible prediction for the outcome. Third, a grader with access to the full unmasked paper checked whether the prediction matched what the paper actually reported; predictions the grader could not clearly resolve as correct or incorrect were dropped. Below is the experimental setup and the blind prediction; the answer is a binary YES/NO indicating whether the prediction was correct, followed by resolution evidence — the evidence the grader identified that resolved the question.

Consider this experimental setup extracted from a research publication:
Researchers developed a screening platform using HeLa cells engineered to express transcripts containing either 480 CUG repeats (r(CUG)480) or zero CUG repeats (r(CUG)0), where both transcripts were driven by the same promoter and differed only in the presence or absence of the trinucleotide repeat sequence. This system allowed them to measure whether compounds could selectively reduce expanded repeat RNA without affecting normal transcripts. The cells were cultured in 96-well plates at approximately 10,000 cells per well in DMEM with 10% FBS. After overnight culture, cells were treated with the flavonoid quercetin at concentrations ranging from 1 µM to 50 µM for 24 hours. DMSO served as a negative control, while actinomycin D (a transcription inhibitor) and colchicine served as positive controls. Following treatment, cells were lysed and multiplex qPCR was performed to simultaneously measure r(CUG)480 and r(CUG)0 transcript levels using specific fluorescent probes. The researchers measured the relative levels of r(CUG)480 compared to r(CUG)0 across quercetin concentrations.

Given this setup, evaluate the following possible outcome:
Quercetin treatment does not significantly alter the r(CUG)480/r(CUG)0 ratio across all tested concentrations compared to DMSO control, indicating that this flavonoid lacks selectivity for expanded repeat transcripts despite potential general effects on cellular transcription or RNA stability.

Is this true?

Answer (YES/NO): NO